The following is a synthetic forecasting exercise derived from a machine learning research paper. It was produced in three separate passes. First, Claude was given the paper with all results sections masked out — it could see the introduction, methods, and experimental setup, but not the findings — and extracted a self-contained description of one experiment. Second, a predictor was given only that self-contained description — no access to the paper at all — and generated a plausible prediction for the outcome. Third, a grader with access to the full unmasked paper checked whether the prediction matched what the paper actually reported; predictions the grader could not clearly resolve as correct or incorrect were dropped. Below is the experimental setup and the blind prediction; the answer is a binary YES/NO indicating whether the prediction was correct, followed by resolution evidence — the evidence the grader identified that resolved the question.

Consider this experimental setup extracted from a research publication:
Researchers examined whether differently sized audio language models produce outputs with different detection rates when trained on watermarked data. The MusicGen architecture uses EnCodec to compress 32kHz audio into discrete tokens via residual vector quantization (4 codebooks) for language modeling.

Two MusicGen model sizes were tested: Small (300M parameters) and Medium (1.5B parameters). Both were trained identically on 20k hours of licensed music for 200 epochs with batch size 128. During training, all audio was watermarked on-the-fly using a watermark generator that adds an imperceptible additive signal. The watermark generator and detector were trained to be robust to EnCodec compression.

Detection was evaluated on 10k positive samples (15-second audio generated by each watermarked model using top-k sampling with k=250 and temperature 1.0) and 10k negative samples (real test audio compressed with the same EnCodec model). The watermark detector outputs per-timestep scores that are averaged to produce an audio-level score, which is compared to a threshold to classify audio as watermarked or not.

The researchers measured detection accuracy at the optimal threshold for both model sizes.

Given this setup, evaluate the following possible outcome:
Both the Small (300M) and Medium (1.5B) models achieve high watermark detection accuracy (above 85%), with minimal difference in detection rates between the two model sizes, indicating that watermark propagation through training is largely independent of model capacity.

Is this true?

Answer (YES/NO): YES